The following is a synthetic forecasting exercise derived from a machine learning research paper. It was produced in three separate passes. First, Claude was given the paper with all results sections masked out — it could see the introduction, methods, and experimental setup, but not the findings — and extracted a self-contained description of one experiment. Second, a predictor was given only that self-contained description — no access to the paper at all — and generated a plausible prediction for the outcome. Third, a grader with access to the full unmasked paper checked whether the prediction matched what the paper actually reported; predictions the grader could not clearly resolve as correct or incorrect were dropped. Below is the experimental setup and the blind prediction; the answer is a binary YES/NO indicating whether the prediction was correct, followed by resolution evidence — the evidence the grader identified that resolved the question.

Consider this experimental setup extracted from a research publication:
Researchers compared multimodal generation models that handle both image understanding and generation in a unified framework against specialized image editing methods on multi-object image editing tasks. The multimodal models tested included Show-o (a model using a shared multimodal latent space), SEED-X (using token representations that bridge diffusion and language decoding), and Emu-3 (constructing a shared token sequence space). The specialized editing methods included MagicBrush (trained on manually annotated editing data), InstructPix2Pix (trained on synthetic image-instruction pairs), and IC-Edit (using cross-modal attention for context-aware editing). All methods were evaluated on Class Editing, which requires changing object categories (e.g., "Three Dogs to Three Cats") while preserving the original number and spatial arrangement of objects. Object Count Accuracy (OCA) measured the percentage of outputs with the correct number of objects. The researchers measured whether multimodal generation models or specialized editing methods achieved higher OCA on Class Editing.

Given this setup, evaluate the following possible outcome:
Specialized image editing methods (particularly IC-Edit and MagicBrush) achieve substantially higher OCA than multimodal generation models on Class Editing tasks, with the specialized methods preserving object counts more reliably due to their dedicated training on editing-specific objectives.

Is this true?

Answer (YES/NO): YES